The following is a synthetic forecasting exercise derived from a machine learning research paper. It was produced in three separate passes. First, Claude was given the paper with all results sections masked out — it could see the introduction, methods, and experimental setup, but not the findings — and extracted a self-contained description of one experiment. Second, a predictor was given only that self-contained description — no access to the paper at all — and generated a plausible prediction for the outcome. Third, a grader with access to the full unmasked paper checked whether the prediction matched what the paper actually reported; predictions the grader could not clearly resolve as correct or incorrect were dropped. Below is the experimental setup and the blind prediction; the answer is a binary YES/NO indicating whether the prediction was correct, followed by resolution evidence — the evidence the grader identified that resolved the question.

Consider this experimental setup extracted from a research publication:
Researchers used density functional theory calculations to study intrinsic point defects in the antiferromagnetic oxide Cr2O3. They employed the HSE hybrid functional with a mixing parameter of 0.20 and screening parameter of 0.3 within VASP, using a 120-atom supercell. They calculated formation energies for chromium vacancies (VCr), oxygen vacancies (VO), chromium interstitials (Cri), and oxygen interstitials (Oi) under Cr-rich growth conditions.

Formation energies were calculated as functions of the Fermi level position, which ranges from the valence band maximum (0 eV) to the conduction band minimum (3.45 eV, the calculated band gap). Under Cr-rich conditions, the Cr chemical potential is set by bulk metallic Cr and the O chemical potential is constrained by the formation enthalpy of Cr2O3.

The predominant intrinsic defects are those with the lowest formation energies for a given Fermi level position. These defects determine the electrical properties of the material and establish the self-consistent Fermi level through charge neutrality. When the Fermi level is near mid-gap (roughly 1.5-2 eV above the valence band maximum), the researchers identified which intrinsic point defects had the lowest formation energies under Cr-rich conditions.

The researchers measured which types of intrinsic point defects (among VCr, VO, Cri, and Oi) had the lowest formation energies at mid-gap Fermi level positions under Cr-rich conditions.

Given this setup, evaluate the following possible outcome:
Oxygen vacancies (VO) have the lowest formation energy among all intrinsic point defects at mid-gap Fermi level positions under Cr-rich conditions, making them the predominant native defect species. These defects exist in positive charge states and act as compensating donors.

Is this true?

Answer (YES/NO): NO